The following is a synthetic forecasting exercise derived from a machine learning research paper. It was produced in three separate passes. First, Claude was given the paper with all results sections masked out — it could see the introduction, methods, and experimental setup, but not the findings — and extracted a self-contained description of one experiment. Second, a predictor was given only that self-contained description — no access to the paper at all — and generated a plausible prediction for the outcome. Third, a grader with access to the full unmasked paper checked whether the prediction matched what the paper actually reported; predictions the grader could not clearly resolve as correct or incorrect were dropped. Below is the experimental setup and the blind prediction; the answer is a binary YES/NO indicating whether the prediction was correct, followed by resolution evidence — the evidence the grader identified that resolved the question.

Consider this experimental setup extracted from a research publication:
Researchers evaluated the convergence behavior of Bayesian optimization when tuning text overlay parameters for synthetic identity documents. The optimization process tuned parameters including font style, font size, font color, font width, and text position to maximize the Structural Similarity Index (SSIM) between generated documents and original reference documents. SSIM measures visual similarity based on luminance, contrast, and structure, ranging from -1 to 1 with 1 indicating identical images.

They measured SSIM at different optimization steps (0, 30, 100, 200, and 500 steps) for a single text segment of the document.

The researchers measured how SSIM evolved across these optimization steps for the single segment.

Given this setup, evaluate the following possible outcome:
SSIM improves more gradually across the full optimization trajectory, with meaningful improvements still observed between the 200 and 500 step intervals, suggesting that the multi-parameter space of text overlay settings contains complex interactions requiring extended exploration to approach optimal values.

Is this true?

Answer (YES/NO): NO